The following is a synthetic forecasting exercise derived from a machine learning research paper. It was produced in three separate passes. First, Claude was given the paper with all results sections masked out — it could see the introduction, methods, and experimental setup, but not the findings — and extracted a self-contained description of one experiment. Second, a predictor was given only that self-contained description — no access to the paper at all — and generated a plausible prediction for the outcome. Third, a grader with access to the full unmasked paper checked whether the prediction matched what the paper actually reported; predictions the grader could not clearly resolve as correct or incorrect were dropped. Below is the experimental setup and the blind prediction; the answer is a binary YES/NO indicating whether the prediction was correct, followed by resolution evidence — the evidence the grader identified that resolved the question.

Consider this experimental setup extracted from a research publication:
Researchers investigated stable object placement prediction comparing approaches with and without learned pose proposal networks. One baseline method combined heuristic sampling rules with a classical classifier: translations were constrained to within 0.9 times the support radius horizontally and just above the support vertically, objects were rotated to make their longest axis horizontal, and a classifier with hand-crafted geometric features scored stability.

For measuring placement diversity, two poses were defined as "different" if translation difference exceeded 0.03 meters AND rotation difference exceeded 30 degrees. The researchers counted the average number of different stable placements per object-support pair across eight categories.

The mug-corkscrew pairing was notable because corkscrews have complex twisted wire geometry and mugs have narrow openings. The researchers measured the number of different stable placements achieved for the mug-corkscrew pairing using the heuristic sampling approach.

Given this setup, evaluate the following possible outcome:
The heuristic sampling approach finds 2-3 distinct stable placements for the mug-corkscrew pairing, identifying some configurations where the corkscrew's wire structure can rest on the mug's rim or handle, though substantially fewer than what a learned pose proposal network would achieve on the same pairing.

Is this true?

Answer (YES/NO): NO